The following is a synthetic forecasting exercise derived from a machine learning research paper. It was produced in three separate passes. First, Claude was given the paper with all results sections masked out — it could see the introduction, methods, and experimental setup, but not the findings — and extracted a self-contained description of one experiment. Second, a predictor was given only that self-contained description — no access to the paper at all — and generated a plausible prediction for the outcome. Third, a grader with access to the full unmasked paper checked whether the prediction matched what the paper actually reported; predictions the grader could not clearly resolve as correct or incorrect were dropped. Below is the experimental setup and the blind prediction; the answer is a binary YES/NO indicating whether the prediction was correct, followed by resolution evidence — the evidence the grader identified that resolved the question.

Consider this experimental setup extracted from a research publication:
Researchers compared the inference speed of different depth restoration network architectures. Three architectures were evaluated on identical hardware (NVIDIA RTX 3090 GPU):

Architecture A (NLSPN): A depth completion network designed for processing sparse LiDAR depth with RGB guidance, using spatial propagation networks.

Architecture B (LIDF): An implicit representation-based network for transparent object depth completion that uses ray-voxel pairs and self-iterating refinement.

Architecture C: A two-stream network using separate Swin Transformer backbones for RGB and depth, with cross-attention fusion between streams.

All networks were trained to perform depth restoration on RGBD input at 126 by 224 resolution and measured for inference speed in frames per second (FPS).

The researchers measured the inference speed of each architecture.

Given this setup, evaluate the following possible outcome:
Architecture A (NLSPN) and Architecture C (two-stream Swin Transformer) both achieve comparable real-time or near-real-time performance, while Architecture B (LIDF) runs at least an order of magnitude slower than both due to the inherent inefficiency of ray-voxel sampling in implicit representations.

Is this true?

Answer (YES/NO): NO